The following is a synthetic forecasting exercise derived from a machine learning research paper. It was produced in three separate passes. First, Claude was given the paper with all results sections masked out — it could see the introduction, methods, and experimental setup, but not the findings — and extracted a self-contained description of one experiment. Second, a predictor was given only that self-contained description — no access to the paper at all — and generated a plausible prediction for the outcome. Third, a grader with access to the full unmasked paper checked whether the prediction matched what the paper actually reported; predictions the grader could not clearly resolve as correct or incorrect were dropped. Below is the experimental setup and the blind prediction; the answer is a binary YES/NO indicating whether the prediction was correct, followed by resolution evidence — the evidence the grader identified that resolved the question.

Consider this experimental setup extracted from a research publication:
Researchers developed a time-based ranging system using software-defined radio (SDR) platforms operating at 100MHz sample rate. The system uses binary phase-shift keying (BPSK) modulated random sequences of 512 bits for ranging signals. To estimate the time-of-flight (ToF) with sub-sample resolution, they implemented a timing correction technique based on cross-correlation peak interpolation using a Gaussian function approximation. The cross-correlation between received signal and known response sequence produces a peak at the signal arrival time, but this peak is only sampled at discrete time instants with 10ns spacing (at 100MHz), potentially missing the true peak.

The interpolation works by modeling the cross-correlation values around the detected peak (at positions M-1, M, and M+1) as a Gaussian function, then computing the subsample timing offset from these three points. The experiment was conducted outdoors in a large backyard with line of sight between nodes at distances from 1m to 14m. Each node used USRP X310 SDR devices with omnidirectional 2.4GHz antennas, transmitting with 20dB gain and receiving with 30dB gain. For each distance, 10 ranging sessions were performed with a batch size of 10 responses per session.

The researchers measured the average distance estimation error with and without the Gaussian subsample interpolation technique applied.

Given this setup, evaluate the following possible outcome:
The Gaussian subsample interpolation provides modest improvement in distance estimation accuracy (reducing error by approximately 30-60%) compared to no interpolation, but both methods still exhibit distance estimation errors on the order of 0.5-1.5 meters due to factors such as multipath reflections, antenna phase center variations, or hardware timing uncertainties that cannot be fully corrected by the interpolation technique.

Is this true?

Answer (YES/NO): NO